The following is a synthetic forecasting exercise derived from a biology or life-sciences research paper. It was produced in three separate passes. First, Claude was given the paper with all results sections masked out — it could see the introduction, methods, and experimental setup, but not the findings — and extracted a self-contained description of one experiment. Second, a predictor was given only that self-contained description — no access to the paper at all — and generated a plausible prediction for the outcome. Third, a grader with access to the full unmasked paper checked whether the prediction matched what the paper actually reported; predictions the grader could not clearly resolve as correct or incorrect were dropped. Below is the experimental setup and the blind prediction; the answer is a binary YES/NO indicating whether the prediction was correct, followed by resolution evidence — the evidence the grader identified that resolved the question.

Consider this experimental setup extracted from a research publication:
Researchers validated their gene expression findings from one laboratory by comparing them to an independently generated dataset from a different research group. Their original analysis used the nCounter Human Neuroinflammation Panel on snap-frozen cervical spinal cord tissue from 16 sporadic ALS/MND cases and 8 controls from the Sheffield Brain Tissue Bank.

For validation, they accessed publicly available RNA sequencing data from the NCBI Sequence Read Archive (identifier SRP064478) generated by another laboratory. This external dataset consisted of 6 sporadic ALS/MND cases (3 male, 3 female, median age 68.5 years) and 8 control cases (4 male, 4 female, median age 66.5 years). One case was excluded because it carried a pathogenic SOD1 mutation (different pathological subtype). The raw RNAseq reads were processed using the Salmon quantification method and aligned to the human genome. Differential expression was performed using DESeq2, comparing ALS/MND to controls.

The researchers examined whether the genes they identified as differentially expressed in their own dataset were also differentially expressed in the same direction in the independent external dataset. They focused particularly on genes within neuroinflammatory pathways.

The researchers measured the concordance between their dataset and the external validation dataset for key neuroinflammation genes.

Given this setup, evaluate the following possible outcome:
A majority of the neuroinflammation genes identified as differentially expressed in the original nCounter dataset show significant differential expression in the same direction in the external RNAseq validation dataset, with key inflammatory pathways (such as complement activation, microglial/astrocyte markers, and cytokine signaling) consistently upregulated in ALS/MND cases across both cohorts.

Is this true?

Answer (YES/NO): NO